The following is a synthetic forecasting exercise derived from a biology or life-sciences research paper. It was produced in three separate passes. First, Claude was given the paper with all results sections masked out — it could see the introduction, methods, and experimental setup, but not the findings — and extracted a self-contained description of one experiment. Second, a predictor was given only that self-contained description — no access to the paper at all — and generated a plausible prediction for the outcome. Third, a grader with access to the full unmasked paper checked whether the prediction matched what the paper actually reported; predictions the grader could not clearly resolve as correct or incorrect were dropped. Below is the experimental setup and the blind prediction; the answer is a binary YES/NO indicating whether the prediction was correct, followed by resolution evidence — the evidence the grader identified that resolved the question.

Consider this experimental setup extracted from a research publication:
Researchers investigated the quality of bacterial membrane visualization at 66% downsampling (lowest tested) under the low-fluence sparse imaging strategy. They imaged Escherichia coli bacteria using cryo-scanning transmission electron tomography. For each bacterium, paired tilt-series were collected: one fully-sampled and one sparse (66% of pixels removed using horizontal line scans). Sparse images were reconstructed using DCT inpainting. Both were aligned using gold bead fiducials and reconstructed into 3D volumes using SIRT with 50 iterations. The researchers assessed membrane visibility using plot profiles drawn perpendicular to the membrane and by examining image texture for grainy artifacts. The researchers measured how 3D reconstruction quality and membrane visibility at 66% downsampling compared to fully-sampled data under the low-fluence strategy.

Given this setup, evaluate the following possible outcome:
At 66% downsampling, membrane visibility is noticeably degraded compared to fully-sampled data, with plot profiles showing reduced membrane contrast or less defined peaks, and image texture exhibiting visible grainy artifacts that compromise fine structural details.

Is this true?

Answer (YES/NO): NO